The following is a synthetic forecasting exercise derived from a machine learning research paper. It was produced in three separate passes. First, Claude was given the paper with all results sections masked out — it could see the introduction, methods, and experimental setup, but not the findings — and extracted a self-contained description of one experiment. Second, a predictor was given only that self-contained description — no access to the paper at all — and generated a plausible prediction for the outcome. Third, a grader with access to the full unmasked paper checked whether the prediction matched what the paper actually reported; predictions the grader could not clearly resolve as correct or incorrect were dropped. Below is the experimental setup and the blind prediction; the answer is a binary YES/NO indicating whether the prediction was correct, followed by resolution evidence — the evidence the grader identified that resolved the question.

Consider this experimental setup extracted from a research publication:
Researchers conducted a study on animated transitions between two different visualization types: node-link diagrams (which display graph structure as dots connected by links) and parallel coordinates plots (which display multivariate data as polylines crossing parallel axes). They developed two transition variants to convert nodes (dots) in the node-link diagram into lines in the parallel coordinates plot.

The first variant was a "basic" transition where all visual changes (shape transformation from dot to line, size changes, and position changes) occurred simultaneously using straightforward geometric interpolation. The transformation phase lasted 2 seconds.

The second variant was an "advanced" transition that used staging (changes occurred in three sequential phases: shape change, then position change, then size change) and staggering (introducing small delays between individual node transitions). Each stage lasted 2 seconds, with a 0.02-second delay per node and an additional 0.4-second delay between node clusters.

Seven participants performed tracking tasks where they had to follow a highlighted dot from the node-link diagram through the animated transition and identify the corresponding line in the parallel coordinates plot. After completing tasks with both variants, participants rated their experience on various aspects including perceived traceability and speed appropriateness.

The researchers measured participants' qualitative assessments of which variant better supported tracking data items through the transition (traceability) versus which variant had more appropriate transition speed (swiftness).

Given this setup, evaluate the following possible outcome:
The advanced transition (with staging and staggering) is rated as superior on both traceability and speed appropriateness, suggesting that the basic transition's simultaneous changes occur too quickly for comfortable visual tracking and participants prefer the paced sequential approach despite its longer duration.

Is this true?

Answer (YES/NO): NO